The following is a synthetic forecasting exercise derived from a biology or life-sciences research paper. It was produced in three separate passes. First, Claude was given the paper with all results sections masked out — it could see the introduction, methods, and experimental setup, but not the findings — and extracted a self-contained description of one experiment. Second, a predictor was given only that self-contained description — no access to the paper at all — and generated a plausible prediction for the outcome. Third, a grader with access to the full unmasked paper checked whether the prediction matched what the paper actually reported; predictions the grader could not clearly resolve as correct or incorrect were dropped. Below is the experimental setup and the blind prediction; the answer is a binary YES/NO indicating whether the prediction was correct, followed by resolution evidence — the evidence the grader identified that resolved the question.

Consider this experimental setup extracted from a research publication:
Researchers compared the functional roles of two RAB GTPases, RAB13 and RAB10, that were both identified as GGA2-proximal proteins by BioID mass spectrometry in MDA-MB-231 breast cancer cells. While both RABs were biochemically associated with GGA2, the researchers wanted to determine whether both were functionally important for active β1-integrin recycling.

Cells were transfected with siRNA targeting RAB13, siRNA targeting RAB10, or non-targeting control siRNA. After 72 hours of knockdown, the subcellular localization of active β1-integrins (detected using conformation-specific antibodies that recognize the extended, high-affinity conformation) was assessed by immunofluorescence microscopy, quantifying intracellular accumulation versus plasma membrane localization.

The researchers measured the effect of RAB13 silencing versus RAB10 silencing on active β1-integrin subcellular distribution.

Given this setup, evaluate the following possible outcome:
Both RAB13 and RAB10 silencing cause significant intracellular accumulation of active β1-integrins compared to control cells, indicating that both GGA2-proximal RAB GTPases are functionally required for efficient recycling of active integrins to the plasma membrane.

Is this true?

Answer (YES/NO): NO